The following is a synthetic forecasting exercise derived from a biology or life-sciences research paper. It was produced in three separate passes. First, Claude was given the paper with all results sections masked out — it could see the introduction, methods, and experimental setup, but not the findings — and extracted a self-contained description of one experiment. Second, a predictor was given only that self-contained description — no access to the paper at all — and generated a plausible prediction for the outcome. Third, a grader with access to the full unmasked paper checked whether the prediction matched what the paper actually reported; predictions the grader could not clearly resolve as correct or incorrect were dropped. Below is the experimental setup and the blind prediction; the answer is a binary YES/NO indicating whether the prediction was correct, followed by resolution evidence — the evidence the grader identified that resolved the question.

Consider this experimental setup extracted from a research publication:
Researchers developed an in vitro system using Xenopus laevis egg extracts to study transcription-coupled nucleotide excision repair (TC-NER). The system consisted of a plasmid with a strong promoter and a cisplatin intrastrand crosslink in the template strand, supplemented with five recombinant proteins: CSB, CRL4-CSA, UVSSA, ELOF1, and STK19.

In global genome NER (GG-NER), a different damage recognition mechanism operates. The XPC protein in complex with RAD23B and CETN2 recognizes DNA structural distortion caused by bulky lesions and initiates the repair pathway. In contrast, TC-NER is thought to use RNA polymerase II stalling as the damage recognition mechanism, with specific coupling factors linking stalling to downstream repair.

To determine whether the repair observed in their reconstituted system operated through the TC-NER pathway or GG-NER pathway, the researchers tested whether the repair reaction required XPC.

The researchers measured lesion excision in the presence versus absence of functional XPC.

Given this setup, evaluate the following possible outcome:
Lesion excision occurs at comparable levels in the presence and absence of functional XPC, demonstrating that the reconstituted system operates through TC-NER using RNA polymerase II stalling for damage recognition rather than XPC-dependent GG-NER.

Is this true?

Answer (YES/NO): YES